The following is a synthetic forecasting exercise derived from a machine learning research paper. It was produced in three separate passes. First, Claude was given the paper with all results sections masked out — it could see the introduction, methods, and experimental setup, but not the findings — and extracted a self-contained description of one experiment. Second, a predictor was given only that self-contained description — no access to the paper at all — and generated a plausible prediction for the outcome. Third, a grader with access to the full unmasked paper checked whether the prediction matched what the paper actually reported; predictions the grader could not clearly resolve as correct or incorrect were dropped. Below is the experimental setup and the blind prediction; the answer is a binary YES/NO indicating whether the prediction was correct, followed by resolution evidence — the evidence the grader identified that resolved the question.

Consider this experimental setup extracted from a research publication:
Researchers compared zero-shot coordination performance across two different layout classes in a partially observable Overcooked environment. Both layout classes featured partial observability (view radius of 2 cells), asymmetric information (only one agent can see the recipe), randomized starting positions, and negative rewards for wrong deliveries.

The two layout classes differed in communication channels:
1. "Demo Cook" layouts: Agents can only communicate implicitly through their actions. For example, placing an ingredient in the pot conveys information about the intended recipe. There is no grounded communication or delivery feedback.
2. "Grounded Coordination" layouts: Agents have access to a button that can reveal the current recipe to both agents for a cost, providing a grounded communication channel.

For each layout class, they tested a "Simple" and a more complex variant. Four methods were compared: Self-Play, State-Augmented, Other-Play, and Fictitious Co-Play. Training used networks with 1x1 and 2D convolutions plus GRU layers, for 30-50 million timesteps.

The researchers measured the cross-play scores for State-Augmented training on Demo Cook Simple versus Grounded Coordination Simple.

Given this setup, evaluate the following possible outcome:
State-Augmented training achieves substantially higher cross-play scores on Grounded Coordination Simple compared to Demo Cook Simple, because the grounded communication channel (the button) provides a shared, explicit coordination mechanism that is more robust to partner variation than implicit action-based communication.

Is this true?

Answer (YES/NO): NO